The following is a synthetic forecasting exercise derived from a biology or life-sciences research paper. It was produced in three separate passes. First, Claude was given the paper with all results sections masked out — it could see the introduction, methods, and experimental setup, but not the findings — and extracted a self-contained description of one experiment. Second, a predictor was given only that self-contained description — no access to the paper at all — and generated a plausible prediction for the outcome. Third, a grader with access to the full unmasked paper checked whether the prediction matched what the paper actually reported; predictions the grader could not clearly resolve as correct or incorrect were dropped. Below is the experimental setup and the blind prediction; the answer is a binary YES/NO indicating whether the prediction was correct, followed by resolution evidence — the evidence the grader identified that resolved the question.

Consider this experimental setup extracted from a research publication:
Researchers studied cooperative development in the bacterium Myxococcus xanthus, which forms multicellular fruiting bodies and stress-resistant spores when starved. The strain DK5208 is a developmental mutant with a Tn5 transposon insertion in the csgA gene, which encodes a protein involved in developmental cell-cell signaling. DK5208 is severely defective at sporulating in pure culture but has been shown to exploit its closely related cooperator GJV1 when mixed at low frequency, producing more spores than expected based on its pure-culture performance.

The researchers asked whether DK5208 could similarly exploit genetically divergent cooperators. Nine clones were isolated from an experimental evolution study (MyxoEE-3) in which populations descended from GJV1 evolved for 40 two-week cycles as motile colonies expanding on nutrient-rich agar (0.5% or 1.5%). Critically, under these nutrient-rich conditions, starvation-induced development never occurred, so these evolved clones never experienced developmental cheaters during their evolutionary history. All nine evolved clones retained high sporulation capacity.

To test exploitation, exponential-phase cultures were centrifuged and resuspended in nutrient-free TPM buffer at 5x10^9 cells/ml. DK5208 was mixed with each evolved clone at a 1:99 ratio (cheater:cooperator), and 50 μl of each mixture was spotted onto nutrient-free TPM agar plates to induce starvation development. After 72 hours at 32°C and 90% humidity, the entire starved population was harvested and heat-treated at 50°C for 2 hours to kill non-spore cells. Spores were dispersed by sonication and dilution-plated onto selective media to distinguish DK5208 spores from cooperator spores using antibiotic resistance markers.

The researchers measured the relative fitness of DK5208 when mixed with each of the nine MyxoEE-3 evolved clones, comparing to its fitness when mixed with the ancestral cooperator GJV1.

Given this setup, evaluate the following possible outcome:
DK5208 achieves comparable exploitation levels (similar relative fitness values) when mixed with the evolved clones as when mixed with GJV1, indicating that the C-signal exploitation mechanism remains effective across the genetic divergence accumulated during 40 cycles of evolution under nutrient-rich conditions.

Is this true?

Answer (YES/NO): NO